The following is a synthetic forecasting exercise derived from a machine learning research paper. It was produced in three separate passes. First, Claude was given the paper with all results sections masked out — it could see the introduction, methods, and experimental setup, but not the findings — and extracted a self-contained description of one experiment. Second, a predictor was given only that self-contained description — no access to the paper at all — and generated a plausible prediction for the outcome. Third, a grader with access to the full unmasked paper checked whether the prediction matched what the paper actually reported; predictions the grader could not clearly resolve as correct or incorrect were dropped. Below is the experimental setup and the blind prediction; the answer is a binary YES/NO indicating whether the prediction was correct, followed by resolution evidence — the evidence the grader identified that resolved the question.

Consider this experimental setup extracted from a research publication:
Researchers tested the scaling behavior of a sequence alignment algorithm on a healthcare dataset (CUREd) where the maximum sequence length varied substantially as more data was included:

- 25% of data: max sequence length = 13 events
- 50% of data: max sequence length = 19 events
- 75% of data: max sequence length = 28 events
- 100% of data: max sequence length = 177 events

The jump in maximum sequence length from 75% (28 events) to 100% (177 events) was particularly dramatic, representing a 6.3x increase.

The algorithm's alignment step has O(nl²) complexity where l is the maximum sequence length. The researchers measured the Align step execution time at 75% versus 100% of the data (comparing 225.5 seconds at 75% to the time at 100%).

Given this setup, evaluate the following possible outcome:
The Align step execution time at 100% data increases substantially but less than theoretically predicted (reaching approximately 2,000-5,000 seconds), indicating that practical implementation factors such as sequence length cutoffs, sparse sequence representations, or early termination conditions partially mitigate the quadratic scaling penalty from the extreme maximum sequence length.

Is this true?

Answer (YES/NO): YES